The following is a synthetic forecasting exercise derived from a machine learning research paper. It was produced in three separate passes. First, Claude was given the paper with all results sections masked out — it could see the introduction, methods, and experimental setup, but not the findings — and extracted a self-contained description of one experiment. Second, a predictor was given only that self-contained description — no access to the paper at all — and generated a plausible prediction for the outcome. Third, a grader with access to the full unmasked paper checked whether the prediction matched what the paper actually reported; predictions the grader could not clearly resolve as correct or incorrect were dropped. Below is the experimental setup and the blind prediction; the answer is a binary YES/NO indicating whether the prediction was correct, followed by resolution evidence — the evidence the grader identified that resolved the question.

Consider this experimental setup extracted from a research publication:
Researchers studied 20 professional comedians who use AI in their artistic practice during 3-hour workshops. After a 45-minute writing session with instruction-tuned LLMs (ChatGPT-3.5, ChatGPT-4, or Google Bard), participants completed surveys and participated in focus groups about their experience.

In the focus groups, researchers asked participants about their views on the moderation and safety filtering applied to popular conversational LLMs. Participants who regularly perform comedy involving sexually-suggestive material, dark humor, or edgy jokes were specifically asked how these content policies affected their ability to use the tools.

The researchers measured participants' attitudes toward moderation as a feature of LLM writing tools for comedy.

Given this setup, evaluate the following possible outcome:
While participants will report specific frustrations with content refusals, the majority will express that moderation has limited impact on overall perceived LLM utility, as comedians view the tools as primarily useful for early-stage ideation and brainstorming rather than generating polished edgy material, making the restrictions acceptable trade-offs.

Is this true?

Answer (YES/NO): NO